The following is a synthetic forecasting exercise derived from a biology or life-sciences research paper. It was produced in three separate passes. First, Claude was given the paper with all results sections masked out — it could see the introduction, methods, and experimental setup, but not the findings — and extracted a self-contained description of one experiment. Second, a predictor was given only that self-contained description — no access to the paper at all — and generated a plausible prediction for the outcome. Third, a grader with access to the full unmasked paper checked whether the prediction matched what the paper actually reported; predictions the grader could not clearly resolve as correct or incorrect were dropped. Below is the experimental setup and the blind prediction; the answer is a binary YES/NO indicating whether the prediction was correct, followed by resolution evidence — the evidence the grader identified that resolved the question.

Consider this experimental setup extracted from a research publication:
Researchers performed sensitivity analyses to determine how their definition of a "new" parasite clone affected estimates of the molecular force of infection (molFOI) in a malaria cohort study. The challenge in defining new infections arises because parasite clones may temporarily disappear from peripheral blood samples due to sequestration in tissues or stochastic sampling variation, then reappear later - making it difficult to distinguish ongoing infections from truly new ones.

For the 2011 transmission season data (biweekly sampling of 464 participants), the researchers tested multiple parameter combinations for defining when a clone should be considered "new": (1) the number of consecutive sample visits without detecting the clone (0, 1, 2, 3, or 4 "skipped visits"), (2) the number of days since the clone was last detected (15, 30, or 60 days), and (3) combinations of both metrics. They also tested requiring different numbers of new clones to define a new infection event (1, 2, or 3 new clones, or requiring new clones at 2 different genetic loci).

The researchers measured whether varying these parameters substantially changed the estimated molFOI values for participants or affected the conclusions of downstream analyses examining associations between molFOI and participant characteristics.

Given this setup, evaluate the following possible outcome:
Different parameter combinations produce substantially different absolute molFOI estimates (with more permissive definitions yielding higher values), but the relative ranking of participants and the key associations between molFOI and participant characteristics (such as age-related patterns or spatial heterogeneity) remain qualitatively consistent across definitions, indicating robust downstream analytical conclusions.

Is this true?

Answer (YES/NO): YES